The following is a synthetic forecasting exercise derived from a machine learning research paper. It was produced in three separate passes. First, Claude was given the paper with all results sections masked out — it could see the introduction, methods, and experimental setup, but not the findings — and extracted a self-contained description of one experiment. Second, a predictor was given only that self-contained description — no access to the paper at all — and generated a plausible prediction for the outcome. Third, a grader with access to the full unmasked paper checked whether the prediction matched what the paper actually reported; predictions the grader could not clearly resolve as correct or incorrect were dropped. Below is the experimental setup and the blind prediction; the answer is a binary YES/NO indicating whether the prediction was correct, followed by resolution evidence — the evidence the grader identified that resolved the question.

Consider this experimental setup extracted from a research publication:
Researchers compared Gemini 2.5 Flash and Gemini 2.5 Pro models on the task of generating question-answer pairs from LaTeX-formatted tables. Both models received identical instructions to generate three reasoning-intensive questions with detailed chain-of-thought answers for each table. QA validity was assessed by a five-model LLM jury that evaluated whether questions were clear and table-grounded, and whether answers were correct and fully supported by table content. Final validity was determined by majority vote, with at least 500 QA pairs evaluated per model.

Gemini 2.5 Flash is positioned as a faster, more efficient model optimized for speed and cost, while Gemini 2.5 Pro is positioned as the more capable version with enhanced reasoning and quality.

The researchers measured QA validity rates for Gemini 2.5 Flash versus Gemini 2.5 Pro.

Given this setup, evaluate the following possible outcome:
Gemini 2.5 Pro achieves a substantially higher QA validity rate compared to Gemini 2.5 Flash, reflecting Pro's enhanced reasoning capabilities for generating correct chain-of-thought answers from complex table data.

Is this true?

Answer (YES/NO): NO